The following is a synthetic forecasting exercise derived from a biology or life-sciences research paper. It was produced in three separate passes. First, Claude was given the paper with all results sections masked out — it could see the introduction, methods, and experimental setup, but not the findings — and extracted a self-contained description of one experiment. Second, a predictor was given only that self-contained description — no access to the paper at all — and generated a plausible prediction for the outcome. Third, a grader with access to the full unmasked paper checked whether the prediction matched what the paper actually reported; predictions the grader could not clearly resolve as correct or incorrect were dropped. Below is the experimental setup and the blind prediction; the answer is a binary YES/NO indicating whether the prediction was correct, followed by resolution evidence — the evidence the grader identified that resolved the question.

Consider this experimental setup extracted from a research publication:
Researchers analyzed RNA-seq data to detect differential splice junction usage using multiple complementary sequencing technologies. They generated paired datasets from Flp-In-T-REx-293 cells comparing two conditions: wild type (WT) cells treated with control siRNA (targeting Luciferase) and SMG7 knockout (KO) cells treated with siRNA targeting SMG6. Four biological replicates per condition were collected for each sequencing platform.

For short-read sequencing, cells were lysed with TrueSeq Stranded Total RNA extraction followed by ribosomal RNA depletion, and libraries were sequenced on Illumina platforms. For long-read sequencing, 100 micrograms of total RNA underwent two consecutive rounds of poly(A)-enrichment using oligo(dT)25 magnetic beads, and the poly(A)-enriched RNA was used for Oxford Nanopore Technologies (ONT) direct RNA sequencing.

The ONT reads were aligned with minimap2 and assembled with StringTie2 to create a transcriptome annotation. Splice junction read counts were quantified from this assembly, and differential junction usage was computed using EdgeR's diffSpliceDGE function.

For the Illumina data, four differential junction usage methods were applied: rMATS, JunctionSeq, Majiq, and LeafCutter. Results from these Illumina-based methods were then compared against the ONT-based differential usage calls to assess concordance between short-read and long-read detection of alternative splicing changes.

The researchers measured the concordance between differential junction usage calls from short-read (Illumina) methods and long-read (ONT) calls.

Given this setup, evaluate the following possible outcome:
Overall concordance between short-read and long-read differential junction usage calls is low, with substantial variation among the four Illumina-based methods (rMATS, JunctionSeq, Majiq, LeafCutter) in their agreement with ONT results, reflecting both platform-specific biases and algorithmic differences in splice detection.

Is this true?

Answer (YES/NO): NO